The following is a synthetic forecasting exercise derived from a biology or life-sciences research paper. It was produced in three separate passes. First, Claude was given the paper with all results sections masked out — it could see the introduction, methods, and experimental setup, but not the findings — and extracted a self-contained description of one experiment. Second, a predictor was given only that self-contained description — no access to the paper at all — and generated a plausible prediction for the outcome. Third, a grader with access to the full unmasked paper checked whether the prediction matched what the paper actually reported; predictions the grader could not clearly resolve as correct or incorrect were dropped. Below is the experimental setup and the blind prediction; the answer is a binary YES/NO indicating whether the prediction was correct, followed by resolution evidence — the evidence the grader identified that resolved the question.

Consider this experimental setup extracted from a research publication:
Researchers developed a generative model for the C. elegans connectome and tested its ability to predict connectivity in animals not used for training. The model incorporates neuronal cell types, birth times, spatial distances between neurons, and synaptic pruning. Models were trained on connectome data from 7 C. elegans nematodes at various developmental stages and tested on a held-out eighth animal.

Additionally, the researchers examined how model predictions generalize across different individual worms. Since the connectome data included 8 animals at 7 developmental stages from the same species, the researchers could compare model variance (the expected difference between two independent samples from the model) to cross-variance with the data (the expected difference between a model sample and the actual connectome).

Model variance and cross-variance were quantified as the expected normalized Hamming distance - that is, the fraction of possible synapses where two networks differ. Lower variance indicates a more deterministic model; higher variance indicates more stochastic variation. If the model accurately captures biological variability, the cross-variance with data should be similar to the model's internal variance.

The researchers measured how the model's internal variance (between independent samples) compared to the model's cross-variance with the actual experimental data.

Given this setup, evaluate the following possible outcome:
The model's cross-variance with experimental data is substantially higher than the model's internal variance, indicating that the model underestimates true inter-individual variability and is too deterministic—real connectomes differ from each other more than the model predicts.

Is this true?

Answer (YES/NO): NO